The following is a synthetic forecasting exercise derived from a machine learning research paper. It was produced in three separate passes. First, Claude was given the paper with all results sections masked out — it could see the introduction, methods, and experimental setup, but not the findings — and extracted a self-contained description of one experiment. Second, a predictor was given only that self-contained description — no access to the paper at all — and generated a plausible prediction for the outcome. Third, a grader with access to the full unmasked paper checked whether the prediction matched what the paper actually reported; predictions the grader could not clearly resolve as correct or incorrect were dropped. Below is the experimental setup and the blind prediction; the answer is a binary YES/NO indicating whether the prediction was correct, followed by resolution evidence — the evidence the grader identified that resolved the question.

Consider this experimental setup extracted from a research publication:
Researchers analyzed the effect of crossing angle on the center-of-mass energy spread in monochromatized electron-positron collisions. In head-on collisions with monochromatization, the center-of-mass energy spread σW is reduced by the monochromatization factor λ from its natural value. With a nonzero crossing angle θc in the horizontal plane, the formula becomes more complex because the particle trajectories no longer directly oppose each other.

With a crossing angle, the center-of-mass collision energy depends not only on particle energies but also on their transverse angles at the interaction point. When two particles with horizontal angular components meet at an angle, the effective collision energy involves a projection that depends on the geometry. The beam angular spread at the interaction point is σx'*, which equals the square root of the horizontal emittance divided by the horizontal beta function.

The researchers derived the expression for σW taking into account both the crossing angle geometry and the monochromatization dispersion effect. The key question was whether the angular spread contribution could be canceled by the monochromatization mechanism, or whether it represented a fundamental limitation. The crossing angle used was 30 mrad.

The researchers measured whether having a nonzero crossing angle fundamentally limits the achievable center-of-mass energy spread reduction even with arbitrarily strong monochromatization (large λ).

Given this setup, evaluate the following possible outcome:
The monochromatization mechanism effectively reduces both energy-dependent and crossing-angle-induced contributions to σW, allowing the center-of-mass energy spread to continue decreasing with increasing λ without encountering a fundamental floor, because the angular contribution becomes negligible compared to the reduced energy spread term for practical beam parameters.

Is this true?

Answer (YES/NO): NO